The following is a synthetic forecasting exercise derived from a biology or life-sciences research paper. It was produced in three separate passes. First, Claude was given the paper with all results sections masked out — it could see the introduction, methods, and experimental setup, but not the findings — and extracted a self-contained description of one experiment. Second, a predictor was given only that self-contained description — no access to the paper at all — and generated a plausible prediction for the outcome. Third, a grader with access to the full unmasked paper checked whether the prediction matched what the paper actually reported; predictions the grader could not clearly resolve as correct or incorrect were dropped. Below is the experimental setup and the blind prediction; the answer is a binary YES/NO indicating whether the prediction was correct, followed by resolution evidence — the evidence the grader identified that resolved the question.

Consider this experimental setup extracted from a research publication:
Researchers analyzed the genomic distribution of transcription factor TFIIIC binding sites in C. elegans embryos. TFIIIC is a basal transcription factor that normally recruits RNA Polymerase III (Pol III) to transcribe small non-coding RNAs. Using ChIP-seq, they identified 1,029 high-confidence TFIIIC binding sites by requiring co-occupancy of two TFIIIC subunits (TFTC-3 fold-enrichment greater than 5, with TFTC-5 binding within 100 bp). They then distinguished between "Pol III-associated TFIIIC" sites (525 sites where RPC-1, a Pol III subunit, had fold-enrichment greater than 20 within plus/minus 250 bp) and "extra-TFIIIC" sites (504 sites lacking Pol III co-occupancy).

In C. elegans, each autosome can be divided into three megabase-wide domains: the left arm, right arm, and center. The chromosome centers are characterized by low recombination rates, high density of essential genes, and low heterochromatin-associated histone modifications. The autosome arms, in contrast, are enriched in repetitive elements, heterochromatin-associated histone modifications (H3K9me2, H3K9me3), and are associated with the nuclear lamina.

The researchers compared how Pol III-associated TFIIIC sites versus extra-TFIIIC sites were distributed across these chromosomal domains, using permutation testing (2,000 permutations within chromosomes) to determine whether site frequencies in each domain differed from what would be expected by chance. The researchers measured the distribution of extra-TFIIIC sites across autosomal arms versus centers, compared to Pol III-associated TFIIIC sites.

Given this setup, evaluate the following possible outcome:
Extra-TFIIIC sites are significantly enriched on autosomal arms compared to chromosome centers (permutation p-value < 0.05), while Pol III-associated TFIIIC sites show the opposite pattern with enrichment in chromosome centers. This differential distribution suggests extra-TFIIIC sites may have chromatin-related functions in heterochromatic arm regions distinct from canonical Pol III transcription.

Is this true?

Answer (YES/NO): NO